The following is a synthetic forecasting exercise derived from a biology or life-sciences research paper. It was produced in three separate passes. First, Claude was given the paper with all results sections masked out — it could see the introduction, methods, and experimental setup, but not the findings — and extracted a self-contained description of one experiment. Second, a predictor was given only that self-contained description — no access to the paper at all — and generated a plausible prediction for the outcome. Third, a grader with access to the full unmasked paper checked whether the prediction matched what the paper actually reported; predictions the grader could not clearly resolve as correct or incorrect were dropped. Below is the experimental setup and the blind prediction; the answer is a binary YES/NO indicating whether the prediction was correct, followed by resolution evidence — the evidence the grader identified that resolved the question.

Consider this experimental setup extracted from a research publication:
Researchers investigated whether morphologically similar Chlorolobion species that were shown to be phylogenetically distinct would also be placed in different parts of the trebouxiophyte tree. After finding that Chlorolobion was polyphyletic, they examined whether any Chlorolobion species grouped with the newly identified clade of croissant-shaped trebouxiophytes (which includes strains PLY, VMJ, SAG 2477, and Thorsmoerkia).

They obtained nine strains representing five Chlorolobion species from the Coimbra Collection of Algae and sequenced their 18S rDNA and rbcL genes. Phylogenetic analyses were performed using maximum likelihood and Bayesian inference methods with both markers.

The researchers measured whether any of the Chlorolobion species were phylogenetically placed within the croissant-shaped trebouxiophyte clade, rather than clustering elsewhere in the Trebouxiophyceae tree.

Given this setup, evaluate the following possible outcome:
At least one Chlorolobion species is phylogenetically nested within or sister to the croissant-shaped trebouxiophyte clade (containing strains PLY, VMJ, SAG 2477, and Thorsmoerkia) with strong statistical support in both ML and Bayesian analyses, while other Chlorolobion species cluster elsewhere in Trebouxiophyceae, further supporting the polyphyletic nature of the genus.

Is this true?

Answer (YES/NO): YES